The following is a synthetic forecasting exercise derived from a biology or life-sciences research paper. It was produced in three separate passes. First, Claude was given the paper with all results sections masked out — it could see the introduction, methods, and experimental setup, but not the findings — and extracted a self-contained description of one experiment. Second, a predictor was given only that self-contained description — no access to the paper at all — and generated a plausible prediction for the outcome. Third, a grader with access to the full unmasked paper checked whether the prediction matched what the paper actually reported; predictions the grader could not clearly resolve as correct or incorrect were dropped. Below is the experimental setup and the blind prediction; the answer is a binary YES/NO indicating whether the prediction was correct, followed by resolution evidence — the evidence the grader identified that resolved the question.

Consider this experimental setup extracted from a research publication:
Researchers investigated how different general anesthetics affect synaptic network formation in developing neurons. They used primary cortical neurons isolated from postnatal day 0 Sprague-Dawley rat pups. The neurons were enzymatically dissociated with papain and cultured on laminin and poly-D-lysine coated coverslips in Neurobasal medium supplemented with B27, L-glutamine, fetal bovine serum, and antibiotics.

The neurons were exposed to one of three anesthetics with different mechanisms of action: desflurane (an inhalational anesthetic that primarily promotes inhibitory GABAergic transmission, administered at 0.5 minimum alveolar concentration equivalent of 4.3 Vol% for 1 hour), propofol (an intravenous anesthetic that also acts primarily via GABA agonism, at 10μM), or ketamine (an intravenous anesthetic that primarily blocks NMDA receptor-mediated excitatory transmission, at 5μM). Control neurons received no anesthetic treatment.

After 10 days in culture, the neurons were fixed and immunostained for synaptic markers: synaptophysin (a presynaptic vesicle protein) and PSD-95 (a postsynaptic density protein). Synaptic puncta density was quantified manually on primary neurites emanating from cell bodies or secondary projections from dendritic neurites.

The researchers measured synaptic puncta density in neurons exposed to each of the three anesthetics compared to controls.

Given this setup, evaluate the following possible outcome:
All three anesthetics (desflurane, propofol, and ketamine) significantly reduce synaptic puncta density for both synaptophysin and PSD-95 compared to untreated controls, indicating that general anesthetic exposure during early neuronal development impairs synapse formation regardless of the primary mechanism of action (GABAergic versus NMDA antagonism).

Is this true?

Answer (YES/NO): NO